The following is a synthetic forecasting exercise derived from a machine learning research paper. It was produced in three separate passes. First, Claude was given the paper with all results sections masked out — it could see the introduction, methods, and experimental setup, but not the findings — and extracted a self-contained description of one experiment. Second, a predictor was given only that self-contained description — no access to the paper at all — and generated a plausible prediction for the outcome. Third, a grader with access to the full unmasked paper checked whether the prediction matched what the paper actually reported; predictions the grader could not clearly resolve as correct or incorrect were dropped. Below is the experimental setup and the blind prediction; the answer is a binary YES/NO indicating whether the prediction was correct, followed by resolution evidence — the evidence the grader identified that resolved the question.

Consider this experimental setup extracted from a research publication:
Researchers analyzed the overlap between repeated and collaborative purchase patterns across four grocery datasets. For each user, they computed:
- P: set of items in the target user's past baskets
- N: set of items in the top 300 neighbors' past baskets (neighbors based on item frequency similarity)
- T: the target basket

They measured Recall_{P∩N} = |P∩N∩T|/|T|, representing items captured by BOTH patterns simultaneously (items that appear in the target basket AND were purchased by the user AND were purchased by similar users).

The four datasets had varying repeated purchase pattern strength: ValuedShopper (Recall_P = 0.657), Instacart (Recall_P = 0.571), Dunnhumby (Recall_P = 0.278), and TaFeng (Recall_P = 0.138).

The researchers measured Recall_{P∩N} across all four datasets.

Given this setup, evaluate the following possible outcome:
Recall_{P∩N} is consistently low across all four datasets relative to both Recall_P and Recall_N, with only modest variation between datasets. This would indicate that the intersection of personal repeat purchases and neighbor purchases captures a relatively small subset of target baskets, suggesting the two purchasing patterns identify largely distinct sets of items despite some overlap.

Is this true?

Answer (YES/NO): NO